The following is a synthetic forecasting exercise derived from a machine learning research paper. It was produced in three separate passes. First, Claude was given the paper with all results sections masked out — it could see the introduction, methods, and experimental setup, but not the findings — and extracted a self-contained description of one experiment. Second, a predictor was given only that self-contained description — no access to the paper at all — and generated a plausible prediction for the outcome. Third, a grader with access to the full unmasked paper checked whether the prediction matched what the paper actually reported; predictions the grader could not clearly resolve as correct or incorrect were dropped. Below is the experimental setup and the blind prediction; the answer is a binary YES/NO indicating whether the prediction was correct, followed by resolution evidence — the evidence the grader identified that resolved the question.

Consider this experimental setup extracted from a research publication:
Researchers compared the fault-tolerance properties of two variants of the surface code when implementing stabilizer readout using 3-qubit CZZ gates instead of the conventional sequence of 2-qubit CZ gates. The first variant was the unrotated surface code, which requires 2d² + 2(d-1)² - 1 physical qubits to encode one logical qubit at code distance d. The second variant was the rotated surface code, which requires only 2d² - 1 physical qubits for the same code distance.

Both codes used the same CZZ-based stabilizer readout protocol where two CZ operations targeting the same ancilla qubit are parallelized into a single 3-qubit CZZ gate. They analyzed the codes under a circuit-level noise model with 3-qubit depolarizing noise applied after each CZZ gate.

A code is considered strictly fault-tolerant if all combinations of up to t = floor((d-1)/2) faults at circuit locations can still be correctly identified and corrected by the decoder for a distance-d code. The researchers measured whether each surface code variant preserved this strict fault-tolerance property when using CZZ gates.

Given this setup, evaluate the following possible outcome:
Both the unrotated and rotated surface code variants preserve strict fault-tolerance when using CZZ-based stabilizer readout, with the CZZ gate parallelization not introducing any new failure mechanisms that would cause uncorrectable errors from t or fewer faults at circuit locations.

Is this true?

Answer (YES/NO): NO